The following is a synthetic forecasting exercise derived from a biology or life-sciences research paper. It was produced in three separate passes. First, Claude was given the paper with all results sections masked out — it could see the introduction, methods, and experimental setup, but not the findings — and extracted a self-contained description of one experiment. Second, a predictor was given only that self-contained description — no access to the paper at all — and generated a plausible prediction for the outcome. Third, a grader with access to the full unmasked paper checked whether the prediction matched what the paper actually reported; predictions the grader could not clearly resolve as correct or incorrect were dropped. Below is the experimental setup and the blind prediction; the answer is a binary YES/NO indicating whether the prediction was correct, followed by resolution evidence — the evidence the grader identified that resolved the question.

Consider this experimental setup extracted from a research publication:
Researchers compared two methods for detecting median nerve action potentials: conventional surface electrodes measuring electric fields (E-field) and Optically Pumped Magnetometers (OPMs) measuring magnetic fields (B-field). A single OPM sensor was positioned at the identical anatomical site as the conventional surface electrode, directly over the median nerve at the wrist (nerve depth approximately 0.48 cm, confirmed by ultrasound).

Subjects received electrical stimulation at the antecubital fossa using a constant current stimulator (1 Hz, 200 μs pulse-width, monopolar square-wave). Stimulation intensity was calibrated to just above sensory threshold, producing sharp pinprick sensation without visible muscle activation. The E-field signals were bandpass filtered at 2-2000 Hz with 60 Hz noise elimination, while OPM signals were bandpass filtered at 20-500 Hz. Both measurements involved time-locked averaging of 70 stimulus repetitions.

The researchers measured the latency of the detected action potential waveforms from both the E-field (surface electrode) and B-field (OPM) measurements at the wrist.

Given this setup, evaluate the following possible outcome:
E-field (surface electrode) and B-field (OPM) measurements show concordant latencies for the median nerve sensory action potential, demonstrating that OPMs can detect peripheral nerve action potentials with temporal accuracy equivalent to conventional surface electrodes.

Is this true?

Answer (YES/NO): YES